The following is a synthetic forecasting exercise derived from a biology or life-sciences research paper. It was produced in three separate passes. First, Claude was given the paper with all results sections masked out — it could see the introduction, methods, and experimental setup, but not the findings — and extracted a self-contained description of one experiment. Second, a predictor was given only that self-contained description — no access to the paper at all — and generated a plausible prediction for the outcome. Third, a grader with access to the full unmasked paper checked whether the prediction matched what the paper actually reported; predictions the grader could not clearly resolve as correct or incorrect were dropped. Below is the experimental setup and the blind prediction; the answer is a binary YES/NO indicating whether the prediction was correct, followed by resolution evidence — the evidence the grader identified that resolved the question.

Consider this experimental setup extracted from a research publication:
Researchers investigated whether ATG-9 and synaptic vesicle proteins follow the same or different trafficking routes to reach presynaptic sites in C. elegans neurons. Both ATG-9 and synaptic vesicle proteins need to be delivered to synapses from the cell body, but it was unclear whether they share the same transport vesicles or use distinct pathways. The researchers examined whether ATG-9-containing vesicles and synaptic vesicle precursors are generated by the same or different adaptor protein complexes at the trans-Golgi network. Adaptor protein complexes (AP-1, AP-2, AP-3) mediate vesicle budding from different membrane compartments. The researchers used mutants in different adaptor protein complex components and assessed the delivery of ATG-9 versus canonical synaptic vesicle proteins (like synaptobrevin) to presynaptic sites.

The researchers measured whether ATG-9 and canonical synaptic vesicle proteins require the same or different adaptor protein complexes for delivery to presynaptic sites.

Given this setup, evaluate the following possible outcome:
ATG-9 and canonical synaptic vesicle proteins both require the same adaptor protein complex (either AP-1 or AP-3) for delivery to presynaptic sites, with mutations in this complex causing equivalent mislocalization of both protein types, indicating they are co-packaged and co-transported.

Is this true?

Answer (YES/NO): NO